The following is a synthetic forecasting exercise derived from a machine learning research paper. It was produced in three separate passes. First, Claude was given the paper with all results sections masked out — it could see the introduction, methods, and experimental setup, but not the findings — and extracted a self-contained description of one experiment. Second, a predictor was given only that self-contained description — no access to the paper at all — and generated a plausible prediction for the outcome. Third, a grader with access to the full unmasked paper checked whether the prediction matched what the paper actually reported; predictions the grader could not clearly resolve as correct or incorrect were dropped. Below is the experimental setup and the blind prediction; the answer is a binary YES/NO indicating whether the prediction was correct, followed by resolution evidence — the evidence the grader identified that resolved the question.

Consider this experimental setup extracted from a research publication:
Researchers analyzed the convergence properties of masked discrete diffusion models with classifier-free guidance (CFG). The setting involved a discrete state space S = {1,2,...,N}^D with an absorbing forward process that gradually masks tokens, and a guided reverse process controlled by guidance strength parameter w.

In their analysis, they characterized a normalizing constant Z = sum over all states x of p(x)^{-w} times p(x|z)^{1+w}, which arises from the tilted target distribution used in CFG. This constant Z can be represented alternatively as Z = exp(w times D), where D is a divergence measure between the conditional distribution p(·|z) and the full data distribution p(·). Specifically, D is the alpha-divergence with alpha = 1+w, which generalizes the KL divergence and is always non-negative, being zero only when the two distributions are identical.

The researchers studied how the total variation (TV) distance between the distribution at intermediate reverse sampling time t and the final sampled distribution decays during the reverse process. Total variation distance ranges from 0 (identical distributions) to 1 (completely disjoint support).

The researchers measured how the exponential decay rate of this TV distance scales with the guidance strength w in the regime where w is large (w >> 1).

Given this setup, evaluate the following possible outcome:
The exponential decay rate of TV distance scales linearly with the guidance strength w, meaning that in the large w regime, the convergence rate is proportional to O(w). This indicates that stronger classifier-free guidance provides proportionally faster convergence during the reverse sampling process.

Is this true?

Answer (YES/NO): NO